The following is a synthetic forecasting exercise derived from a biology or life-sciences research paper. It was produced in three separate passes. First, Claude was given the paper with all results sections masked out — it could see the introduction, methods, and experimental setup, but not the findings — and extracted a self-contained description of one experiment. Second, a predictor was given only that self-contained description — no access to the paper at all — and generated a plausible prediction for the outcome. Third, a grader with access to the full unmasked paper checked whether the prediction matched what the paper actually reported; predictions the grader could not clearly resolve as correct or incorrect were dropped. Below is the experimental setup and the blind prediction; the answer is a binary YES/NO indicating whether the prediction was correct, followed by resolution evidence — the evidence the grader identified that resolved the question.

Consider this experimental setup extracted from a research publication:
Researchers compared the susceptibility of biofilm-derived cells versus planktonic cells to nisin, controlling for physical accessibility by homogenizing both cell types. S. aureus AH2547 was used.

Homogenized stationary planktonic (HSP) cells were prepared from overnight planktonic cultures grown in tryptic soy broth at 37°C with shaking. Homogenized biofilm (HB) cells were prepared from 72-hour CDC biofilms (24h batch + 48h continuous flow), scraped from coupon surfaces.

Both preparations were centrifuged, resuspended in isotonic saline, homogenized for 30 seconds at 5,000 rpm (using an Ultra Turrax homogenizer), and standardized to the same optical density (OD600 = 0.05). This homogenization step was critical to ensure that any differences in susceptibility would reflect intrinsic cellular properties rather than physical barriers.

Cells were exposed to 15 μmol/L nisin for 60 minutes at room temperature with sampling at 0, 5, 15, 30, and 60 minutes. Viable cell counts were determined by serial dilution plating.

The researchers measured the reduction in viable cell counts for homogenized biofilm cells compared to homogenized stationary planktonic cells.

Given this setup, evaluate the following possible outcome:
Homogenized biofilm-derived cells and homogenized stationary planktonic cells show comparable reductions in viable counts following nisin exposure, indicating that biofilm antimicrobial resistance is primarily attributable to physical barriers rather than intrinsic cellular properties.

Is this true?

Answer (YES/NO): NO